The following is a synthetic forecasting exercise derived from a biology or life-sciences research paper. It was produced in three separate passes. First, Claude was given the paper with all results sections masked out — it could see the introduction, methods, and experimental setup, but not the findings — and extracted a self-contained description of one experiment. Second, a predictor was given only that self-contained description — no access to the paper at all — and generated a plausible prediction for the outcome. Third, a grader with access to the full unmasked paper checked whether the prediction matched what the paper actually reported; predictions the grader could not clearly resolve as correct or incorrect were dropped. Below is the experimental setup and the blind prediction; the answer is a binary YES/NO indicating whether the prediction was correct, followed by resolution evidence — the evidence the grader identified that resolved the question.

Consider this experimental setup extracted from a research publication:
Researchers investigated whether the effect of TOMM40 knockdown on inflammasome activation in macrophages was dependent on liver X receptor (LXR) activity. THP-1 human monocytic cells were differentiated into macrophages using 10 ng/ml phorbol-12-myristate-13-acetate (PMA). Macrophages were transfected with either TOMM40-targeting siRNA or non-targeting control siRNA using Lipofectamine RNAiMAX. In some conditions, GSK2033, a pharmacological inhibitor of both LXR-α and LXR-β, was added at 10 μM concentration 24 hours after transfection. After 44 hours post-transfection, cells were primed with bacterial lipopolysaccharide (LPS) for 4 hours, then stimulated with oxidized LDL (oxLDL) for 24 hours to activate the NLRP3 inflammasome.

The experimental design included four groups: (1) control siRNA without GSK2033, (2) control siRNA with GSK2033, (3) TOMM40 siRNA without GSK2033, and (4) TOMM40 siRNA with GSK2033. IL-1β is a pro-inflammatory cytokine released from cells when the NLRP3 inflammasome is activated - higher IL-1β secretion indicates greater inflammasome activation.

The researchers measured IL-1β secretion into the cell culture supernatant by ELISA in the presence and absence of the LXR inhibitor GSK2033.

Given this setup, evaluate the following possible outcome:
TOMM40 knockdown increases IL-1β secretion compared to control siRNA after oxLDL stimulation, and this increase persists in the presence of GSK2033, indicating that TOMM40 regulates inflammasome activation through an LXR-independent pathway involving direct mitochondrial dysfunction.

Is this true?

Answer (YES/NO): NO